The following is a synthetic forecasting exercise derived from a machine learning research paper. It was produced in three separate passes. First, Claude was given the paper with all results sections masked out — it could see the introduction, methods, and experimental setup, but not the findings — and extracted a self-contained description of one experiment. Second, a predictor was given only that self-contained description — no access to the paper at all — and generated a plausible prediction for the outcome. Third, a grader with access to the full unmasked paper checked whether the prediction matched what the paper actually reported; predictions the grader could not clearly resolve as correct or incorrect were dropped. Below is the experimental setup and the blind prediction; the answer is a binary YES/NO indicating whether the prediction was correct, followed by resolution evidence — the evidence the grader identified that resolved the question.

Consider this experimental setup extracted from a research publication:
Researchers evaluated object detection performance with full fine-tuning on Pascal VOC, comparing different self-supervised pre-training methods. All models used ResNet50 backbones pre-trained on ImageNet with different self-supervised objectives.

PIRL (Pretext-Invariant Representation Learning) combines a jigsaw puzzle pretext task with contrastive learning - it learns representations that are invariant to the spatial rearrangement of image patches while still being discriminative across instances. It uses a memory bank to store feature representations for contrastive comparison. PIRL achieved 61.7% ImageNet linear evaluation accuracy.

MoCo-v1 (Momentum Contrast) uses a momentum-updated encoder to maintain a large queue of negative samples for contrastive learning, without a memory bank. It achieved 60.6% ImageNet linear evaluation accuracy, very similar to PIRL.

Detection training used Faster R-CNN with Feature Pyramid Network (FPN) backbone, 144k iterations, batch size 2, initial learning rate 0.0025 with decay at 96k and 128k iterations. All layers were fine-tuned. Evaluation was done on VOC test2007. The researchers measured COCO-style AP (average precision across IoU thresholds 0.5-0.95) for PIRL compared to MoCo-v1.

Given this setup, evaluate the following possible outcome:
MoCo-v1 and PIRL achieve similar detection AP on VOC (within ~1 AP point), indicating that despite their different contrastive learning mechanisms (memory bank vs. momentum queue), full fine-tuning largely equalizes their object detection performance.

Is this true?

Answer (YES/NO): NO